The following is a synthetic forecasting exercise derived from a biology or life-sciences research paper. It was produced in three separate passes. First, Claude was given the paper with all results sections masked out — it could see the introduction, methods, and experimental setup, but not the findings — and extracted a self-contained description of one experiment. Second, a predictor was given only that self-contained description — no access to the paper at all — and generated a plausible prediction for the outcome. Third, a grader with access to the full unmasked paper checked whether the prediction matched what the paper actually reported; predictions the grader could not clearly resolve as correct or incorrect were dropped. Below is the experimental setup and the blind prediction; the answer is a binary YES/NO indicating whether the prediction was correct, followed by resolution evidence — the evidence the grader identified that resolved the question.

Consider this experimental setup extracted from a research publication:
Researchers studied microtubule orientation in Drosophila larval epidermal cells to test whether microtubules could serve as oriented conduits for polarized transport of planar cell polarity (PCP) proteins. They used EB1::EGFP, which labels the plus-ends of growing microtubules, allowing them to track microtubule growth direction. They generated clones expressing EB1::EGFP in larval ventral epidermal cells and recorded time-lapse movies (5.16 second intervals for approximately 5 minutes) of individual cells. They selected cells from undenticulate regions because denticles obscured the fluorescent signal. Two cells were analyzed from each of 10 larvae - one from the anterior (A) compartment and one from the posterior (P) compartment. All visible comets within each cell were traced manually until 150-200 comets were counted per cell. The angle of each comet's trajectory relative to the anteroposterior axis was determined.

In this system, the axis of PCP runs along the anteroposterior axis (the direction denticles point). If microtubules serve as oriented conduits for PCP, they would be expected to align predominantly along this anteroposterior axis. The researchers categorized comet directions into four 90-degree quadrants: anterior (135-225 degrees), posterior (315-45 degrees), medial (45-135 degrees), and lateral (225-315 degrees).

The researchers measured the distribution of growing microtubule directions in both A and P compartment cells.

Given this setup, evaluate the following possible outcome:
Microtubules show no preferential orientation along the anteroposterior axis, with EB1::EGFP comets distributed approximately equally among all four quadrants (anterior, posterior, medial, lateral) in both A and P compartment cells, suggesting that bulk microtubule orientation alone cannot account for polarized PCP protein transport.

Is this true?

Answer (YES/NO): NO